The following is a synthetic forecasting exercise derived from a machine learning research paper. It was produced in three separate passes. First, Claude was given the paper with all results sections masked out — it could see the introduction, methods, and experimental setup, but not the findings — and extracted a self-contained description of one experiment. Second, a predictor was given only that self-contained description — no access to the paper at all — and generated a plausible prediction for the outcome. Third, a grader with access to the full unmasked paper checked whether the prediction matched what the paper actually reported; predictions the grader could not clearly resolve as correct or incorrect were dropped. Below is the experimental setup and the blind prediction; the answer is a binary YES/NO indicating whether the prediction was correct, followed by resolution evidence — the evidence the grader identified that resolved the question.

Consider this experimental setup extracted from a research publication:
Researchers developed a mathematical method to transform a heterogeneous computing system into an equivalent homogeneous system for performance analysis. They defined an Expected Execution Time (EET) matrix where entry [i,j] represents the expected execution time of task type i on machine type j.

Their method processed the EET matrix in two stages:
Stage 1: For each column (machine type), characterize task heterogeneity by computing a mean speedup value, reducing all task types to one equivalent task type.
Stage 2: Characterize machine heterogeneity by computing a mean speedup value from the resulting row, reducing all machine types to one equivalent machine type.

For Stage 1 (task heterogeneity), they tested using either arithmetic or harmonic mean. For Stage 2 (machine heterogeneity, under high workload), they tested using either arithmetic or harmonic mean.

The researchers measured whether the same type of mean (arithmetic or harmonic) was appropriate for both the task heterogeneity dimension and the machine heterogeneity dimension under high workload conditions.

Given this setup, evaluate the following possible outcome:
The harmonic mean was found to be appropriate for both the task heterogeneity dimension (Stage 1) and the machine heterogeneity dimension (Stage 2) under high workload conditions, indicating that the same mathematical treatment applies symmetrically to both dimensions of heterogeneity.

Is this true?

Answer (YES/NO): NO